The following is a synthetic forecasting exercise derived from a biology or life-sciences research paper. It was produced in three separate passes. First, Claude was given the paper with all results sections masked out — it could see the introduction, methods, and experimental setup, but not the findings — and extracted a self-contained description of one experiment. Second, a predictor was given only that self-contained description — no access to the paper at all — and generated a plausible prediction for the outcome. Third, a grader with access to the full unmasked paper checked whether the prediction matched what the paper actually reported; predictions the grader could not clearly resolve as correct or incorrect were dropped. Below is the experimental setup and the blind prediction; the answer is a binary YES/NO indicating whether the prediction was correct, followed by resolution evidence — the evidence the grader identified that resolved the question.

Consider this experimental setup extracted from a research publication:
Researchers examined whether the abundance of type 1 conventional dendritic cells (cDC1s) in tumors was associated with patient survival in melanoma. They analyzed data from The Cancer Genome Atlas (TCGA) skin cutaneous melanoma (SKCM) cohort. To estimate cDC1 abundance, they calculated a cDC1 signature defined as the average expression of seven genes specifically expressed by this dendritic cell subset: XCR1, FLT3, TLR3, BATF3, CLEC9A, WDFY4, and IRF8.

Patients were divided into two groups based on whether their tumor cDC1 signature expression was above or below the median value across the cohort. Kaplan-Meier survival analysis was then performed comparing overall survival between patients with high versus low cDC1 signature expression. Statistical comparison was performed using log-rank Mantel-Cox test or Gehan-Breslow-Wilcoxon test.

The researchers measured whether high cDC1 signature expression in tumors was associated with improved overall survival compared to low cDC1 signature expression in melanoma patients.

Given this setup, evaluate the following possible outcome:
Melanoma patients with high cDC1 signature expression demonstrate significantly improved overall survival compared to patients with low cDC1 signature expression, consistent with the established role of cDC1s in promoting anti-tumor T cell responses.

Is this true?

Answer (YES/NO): YES